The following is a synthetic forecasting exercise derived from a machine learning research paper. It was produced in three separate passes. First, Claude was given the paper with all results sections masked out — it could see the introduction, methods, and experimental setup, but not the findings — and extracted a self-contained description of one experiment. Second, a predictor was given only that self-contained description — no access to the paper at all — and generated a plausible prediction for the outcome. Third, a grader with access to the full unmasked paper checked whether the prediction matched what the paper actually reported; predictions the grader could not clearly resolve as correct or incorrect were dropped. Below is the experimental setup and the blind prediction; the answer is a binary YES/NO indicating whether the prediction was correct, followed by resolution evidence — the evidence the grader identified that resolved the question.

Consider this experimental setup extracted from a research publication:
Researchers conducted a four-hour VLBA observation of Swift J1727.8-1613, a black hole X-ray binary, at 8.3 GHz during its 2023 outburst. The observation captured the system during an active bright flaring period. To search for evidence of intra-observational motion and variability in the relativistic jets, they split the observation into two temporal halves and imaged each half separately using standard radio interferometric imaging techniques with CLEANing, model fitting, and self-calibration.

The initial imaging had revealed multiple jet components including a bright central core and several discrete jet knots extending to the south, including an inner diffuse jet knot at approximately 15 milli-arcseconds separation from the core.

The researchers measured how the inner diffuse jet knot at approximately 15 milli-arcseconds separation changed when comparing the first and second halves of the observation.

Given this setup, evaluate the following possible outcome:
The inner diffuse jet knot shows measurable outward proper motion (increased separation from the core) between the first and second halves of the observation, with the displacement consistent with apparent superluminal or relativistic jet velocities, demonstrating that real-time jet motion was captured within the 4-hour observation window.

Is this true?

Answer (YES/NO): YES